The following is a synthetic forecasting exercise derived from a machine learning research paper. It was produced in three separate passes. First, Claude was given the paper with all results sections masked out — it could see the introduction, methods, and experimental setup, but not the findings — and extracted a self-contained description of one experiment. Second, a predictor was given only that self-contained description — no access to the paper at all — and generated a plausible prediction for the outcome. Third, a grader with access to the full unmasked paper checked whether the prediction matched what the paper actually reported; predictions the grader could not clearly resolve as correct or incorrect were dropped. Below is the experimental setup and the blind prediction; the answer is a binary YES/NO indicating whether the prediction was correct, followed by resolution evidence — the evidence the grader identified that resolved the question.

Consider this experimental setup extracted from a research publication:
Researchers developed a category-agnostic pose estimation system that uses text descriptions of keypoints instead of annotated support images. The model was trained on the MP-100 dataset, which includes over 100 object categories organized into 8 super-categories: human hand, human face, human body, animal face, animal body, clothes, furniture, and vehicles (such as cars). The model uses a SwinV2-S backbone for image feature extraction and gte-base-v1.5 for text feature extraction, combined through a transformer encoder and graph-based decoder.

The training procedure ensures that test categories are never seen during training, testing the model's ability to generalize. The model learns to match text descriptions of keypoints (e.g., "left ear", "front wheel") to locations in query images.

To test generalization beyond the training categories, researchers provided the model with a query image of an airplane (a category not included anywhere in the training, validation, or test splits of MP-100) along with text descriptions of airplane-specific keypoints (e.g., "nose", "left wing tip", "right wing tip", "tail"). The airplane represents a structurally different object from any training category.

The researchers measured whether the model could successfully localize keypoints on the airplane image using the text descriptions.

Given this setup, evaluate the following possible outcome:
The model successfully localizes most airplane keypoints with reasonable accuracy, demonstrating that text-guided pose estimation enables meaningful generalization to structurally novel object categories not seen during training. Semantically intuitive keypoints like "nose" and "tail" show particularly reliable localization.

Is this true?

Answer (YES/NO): NO